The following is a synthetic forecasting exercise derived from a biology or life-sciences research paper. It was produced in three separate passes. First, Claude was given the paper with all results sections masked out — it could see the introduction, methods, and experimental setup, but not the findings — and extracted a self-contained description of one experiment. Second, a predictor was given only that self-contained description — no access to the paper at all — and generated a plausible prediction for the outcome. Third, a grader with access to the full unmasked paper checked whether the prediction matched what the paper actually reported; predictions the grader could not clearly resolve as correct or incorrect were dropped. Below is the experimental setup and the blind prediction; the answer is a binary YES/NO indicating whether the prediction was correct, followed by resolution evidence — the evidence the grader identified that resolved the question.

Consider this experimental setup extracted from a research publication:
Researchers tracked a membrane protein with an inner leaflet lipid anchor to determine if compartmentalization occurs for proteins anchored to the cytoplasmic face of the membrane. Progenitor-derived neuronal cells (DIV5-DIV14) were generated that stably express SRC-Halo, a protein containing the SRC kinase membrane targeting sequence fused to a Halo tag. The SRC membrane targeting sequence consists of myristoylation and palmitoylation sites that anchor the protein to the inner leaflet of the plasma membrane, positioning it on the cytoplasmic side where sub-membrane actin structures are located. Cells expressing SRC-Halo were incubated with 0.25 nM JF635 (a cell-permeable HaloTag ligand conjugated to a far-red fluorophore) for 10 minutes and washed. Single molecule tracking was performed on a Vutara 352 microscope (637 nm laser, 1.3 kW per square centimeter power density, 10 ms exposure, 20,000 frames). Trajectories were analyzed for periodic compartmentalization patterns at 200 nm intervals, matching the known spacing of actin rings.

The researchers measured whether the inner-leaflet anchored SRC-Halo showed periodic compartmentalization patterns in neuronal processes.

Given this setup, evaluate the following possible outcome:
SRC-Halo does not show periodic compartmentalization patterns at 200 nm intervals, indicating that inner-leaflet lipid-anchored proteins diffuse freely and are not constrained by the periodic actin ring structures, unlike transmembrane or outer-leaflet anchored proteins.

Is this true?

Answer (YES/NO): NO